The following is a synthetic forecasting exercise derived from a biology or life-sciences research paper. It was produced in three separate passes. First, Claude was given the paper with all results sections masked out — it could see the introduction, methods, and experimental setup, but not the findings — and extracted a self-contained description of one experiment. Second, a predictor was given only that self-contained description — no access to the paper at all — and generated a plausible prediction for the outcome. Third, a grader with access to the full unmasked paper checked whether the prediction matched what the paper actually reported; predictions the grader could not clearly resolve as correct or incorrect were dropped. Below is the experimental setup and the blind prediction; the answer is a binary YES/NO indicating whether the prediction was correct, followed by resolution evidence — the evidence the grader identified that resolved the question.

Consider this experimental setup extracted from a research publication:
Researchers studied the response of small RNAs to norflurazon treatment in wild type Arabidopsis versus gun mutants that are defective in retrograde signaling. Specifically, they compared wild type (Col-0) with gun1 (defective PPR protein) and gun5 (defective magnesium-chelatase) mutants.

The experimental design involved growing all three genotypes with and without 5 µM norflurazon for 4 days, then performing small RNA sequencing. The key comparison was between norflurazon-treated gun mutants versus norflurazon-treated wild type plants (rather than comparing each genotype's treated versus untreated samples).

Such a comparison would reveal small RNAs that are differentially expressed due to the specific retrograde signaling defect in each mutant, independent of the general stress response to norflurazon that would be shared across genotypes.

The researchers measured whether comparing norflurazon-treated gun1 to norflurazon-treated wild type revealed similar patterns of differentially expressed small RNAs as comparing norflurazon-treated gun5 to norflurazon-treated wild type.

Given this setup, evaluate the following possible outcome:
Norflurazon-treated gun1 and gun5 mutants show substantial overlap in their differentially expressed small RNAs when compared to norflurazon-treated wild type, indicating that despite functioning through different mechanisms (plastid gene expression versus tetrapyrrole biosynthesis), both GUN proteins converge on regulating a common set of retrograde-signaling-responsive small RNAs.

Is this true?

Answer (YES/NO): YES